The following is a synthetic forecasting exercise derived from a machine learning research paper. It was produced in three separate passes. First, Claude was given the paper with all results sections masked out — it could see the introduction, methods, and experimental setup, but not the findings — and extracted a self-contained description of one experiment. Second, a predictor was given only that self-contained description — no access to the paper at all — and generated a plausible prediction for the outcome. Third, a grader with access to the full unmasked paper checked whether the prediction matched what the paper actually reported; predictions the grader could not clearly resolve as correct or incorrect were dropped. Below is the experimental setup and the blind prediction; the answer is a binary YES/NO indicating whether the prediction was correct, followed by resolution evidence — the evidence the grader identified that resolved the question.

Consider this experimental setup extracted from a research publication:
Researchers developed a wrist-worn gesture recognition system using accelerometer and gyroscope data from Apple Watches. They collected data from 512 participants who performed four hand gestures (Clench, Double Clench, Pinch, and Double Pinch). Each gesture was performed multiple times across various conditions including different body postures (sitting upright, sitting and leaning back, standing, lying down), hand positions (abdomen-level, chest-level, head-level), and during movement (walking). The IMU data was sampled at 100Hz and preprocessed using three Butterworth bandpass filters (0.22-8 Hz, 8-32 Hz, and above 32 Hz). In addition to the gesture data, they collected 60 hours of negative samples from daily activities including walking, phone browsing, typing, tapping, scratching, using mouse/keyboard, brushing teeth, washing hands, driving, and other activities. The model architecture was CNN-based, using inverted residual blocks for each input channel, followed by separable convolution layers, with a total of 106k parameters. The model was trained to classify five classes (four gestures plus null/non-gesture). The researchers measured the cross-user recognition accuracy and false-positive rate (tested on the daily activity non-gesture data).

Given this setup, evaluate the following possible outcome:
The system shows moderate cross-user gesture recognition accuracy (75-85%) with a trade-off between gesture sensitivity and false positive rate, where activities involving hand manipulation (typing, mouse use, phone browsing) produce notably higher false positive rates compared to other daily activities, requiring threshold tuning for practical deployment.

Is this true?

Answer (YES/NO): NO